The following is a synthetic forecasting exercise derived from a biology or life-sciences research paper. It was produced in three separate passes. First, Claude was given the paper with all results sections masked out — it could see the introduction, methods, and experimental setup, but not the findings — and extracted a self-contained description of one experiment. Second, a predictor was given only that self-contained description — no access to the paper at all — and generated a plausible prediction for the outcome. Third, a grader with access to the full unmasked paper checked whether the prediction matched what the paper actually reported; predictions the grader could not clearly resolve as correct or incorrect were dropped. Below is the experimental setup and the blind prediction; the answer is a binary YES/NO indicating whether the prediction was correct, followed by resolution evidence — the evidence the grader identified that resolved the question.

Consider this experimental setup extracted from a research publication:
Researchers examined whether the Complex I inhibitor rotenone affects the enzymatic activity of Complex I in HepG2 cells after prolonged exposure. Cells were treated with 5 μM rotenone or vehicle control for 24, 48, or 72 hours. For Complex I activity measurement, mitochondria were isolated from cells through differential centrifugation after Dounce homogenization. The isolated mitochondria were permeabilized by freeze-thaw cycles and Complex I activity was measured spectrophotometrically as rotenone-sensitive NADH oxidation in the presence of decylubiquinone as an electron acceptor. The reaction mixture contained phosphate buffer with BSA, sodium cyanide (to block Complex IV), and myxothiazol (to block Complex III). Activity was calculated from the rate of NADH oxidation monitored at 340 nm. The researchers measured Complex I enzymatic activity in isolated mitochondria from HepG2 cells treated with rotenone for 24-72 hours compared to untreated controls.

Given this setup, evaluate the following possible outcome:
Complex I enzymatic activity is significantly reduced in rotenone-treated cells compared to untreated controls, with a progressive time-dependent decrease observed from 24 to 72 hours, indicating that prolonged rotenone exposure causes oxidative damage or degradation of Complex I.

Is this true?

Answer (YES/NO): NO